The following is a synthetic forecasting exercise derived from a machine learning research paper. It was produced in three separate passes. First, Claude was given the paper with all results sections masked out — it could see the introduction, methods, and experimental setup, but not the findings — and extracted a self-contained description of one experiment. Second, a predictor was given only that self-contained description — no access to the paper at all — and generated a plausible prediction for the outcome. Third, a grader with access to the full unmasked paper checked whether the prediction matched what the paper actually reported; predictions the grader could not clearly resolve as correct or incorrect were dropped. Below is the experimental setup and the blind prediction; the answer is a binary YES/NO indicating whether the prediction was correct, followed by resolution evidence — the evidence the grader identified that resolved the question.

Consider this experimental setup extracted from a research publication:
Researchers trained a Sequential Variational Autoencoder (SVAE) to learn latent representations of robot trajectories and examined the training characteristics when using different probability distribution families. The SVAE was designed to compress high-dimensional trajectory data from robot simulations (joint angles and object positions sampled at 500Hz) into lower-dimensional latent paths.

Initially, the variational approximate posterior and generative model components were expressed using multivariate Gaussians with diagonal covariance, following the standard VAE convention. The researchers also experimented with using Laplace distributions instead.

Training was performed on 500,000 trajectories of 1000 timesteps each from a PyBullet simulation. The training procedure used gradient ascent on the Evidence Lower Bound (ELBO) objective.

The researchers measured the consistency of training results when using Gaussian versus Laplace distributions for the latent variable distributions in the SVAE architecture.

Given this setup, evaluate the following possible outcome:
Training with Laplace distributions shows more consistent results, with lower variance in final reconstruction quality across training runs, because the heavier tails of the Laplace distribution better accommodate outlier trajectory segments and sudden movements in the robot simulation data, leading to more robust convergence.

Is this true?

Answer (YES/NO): NO